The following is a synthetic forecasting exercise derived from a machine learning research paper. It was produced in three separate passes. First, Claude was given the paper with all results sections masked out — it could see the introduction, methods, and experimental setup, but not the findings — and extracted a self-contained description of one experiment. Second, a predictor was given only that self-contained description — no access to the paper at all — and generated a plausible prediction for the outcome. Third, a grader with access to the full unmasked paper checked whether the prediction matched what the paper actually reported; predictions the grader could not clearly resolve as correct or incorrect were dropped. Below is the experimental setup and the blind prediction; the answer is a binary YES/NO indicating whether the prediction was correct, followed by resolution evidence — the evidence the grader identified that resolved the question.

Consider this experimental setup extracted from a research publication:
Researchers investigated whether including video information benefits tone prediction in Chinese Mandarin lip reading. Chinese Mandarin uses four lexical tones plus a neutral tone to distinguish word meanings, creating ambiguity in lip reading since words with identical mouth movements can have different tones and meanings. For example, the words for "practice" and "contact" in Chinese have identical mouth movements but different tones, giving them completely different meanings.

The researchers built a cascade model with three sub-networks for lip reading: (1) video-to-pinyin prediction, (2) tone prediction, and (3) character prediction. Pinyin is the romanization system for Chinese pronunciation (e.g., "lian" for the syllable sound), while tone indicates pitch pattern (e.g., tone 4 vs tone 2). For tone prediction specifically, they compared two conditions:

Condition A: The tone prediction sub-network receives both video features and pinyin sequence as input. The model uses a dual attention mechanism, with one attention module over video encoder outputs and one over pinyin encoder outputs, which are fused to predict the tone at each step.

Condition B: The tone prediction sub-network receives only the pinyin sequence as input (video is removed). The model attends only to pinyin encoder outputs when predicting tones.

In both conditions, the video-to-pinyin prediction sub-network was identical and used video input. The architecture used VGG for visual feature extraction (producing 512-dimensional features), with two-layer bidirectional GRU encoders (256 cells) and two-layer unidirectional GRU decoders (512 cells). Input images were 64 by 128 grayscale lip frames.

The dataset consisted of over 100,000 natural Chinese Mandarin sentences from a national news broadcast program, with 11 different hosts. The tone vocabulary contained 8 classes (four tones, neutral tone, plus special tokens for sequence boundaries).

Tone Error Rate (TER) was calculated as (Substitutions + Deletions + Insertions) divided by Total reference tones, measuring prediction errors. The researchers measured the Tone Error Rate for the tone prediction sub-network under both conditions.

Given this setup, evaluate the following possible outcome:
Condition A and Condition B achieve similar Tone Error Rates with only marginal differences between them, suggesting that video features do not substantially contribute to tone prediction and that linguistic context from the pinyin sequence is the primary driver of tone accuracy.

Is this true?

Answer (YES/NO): NO